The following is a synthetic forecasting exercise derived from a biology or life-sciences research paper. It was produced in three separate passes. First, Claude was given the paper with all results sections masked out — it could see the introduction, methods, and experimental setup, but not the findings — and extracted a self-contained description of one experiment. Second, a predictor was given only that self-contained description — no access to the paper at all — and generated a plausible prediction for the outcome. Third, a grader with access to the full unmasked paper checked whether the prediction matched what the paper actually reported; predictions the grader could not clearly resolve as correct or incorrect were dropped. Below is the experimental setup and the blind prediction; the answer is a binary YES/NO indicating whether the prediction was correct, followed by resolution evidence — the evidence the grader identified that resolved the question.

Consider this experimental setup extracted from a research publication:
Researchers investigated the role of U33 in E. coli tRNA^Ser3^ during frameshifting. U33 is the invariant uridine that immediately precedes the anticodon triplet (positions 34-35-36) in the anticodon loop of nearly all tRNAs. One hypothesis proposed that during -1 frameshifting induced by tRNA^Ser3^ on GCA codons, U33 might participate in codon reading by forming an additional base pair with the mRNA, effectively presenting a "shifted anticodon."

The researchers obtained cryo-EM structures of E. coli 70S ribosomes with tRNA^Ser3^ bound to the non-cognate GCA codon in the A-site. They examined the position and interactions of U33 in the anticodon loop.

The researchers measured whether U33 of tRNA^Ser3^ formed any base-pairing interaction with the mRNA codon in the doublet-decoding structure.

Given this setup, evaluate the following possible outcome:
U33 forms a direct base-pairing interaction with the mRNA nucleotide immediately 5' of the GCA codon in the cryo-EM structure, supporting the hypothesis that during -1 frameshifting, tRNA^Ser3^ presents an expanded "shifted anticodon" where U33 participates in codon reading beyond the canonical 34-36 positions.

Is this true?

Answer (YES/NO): NO